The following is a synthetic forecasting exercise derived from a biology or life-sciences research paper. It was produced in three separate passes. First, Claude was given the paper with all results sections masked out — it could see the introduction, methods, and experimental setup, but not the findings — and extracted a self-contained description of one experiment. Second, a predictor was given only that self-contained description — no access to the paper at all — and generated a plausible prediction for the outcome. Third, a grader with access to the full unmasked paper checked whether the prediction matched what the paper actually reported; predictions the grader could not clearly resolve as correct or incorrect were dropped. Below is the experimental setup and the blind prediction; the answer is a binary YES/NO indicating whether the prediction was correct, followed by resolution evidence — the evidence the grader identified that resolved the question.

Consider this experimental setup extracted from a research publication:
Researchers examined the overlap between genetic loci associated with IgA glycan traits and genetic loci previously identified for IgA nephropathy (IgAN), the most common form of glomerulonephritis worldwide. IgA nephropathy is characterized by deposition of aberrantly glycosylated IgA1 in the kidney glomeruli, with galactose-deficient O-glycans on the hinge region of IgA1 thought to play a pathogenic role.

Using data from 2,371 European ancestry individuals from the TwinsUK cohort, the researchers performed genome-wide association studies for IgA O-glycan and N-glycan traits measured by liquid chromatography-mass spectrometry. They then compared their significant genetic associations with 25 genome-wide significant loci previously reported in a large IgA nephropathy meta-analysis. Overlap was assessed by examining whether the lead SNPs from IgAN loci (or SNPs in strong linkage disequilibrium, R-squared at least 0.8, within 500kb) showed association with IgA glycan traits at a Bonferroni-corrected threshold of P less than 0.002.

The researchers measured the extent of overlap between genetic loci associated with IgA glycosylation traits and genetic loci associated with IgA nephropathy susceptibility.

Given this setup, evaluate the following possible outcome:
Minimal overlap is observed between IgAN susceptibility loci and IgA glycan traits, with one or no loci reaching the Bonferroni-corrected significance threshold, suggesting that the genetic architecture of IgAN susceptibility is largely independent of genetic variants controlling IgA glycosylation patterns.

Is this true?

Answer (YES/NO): NO